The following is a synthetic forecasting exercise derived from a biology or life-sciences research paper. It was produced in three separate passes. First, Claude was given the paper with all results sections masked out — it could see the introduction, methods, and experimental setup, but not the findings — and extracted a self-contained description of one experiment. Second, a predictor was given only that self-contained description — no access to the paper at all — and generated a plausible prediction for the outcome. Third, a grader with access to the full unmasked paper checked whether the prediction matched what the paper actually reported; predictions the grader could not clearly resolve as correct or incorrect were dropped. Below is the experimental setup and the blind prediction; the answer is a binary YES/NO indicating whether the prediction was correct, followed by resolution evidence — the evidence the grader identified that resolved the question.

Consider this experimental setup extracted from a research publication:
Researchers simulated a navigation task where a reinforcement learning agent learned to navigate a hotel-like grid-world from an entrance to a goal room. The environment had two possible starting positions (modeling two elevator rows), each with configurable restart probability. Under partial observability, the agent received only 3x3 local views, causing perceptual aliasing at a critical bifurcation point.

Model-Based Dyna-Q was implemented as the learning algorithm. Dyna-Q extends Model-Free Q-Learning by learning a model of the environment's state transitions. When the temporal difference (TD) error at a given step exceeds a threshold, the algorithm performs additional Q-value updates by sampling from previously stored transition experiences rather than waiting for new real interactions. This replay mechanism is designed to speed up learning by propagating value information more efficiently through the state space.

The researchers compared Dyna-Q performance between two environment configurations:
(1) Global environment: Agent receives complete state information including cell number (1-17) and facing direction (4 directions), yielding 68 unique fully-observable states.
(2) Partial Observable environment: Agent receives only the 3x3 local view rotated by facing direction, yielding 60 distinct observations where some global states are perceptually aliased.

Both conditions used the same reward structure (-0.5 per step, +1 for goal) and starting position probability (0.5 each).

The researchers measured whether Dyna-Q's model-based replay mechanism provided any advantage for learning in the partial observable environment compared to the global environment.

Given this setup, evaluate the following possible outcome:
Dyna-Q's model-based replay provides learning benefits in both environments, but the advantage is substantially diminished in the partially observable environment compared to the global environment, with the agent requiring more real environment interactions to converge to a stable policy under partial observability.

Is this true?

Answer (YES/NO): NO